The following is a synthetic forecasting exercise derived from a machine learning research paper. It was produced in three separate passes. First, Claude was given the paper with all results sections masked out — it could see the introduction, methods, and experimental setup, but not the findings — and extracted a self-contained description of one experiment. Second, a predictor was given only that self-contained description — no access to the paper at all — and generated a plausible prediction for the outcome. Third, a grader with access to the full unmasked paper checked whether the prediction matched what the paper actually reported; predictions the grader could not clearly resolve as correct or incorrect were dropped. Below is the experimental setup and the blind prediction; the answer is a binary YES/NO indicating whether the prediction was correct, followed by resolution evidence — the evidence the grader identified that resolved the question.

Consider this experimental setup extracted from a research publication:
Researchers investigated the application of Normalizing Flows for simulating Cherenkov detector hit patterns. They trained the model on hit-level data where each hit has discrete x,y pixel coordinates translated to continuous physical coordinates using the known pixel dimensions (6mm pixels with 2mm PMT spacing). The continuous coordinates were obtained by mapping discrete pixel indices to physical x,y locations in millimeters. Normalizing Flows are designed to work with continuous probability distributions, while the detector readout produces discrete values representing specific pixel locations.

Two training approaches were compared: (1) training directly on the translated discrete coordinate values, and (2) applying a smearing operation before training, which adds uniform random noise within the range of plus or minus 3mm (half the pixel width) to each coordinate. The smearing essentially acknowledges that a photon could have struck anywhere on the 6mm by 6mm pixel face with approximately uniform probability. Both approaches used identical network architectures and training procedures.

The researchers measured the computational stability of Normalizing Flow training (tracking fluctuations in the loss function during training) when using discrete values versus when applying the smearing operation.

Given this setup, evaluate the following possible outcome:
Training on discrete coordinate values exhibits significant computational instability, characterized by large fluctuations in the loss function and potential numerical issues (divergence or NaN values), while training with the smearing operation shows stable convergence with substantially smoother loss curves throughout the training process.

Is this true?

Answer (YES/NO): NO